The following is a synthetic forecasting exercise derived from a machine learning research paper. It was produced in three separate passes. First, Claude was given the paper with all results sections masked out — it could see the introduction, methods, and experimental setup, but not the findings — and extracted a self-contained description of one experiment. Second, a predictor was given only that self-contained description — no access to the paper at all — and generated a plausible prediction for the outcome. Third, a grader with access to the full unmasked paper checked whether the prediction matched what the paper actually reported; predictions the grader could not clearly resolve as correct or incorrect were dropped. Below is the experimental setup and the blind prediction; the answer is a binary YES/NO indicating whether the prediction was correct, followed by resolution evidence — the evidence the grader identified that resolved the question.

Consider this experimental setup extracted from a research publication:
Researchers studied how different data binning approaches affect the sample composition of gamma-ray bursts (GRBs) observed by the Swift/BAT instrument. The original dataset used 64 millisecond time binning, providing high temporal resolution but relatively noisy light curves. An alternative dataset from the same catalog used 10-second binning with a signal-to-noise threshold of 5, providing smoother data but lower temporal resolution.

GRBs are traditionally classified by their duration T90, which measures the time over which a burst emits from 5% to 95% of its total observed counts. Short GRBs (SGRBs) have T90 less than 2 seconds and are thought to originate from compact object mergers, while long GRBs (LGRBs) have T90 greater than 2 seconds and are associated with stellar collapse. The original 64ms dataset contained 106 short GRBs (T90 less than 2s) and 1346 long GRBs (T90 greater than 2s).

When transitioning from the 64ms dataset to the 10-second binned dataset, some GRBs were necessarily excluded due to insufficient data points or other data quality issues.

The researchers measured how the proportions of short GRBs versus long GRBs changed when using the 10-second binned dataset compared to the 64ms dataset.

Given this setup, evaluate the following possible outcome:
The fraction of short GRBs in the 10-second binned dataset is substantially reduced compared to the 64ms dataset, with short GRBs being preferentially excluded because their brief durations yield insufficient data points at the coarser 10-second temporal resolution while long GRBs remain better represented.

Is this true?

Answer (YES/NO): YES